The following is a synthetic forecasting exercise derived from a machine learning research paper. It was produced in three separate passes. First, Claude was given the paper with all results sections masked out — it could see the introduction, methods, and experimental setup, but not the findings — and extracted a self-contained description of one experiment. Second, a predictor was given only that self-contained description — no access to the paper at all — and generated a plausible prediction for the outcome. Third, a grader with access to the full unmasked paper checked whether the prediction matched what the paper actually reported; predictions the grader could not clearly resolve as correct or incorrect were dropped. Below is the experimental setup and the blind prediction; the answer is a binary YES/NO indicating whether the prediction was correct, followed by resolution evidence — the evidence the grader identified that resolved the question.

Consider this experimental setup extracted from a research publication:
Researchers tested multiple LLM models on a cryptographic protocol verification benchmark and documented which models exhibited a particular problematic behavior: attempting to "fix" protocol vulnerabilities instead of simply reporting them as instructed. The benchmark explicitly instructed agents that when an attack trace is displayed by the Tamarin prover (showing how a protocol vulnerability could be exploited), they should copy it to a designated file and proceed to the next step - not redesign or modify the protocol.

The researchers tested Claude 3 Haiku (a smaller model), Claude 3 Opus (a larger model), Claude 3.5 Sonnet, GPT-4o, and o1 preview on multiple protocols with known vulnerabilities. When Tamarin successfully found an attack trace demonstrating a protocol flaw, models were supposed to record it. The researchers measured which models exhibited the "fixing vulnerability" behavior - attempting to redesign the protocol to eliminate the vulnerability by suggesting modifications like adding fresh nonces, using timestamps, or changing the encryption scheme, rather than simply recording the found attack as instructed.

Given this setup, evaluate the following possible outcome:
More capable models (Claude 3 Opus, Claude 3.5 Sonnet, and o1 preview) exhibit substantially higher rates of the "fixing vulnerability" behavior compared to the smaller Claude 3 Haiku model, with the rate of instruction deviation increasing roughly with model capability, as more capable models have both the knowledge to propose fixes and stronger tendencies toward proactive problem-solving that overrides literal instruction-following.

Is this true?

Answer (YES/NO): NO